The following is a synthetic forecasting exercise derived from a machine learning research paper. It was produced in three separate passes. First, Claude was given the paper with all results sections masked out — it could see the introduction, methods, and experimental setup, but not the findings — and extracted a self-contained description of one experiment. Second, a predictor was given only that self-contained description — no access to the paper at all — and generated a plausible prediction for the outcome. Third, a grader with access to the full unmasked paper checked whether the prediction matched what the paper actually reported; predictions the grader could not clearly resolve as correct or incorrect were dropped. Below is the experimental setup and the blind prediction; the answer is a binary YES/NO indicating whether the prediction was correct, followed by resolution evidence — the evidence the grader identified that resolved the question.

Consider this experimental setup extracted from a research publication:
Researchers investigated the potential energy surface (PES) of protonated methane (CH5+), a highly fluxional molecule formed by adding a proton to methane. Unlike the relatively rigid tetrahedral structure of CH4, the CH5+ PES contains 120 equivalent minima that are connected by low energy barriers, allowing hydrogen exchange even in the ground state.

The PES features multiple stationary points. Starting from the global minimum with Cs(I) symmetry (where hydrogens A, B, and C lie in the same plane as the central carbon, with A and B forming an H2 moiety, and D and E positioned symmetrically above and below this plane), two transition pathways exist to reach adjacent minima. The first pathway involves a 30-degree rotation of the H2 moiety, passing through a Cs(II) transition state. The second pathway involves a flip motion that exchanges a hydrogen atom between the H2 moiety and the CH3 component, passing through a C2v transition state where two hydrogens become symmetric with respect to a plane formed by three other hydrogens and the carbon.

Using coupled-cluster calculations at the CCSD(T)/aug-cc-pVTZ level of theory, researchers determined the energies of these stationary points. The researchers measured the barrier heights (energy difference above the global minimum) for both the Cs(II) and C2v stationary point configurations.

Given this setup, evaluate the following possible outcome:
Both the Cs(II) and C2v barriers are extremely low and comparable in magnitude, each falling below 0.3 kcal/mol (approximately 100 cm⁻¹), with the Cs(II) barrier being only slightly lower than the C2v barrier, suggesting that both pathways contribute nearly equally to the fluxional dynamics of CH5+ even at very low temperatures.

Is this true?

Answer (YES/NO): NO